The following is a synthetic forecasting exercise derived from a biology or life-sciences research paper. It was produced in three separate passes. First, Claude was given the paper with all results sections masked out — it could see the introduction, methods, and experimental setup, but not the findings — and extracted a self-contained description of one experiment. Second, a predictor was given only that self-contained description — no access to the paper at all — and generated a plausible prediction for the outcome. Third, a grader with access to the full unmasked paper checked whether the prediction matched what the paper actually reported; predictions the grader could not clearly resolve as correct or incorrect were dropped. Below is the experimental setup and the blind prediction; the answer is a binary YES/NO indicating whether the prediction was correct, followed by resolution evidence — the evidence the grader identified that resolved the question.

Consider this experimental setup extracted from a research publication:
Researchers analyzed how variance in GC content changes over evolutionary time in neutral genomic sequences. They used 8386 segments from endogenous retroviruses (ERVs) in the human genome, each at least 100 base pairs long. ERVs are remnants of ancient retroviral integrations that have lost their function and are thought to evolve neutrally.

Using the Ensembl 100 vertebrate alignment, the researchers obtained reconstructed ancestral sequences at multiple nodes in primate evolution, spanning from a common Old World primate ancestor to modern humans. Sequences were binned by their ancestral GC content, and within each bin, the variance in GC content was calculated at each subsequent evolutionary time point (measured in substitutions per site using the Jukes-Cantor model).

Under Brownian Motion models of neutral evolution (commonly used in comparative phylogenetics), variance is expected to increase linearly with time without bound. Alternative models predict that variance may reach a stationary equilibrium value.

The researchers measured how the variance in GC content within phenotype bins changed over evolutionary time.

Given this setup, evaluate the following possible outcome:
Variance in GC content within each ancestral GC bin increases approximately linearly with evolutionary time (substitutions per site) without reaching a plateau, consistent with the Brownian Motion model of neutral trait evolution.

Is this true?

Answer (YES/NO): NO